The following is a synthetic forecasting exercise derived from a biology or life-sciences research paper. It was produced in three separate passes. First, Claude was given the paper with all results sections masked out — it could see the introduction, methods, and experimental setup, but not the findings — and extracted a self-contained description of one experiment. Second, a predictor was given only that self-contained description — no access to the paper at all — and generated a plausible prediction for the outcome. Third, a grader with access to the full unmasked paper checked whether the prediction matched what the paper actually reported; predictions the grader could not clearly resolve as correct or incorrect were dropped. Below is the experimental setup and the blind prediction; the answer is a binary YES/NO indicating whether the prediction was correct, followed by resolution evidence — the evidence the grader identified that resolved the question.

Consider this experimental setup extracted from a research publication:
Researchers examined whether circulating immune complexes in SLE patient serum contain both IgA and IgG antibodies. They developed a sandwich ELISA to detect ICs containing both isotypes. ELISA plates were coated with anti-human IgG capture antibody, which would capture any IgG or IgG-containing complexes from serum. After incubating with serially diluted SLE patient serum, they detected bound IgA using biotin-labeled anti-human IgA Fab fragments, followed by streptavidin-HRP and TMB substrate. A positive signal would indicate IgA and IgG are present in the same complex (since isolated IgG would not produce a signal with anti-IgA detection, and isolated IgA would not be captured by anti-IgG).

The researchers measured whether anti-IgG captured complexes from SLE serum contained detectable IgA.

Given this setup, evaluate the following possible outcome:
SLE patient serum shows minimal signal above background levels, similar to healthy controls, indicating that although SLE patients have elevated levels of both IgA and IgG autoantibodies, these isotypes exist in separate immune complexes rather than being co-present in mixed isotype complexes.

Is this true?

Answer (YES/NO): NO